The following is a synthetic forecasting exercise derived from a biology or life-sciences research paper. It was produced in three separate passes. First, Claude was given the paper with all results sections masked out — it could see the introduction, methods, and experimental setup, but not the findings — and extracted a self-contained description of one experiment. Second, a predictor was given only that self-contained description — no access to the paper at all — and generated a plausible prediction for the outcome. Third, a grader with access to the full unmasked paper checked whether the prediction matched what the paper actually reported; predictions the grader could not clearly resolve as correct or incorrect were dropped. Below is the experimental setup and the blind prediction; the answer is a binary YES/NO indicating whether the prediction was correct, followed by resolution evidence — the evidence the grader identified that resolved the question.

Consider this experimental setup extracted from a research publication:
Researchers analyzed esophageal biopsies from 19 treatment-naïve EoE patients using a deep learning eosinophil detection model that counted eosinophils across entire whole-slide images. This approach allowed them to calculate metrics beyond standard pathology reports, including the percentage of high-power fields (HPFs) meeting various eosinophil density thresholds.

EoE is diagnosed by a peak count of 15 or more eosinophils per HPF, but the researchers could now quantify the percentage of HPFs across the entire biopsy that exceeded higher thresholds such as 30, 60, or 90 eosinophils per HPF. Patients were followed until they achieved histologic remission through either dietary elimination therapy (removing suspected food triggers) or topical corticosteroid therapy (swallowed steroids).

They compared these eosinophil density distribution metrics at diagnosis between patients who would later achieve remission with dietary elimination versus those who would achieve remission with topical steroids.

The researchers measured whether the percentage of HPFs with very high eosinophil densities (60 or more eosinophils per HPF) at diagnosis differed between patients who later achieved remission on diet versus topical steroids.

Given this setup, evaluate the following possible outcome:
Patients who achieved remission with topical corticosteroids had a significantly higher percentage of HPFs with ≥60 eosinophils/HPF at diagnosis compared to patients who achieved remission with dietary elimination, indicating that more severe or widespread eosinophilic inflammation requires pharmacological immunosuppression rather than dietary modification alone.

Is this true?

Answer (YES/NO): NO